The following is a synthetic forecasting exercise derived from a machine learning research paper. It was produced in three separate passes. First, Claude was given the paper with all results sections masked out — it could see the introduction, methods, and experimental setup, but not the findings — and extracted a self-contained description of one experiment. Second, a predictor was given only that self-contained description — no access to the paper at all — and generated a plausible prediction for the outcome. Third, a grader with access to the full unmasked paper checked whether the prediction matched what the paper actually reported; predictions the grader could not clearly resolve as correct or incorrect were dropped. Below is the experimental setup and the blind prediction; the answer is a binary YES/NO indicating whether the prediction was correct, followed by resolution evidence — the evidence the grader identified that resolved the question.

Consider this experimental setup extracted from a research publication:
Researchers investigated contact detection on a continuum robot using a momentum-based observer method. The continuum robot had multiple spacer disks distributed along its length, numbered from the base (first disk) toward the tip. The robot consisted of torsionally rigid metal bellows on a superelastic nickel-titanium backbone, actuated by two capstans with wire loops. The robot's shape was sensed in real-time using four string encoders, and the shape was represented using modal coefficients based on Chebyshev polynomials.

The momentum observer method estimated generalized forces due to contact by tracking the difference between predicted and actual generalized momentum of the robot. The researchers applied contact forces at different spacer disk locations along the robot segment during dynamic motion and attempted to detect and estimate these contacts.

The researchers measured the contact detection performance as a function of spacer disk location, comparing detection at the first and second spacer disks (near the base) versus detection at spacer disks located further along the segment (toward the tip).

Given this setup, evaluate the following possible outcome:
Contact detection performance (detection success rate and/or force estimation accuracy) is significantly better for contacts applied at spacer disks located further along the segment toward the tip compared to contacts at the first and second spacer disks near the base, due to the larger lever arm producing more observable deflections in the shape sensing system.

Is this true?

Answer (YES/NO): YES